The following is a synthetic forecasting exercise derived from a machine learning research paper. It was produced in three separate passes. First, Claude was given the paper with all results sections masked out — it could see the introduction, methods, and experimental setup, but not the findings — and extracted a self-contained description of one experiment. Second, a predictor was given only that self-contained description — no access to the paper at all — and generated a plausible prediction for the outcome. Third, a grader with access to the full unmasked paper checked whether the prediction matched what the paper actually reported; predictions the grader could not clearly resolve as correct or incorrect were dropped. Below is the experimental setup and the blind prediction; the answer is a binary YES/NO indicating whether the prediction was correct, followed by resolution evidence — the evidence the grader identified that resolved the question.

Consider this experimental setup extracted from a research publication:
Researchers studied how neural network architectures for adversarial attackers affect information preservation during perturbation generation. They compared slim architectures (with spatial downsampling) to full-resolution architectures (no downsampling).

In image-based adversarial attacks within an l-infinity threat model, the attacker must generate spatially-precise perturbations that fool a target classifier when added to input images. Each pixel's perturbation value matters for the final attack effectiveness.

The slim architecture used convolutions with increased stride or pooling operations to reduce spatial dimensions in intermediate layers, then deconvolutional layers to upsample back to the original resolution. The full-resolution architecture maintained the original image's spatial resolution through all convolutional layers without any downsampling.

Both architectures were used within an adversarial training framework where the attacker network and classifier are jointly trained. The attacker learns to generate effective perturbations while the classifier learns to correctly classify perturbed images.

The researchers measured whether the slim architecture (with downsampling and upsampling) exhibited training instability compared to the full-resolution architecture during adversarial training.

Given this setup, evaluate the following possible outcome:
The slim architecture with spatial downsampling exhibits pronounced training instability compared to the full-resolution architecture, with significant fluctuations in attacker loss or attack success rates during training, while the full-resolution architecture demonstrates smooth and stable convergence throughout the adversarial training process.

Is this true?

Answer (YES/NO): YES